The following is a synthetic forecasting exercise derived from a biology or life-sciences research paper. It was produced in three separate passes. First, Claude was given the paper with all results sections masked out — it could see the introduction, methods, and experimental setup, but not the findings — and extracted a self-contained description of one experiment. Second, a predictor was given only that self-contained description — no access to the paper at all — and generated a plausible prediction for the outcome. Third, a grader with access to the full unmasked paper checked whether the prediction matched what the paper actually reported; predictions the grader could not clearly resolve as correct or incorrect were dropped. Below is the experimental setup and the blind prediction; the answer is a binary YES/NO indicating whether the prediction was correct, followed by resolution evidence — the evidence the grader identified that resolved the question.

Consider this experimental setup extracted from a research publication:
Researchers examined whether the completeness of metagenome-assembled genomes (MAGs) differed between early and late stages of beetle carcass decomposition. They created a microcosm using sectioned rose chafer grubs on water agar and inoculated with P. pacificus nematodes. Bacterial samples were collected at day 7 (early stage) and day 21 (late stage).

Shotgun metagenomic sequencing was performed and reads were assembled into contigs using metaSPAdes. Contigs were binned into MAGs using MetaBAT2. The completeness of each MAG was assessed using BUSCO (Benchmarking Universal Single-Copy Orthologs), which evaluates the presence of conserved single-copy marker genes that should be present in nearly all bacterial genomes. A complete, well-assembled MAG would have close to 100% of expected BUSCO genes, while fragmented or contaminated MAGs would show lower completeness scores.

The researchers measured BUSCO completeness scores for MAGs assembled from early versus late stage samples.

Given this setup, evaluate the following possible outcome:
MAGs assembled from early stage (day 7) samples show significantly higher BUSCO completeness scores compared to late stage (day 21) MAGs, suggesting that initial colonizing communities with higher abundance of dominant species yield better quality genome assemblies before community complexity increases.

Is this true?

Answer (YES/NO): NO